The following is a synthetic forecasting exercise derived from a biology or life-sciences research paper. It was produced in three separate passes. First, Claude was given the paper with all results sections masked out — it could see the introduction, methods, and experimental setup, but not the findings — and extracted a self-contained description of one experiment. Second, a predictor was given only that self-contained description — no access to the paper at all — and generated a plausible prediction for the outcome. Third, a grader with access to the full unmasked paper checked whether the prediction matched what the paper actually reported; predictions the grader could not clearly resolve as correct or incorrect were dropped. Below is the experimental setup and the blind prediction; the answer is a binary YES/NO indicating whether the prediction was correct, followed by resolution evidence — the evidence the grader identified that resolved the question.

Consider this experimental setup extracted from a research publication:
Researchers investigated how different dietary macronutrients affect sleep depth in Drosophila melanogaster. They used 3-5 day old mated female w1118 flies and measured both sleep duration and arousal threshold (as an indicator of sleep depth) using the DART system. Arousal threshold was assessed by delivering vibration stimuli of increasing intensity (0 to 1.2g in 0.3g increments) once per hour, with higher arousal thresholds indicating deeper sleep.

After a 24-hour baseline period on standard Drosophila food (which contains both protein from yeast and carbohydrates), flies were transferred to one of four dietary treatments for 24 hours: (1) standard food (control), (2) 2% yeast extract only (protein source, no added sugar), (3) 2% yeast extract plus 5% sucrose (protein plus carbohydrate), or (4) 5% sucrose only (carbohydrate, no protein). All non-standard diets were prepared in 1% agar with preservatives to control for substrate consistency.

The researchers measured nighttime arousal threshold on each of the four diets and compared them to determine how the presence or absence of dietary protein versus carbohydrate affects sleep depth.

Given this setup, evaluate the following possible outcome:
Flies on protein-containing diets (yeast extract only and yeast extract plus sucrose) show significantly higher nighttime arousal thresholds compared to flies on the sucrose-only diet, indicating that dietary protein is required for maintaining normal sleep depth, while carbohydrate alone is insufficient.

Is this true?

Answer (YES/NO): NO